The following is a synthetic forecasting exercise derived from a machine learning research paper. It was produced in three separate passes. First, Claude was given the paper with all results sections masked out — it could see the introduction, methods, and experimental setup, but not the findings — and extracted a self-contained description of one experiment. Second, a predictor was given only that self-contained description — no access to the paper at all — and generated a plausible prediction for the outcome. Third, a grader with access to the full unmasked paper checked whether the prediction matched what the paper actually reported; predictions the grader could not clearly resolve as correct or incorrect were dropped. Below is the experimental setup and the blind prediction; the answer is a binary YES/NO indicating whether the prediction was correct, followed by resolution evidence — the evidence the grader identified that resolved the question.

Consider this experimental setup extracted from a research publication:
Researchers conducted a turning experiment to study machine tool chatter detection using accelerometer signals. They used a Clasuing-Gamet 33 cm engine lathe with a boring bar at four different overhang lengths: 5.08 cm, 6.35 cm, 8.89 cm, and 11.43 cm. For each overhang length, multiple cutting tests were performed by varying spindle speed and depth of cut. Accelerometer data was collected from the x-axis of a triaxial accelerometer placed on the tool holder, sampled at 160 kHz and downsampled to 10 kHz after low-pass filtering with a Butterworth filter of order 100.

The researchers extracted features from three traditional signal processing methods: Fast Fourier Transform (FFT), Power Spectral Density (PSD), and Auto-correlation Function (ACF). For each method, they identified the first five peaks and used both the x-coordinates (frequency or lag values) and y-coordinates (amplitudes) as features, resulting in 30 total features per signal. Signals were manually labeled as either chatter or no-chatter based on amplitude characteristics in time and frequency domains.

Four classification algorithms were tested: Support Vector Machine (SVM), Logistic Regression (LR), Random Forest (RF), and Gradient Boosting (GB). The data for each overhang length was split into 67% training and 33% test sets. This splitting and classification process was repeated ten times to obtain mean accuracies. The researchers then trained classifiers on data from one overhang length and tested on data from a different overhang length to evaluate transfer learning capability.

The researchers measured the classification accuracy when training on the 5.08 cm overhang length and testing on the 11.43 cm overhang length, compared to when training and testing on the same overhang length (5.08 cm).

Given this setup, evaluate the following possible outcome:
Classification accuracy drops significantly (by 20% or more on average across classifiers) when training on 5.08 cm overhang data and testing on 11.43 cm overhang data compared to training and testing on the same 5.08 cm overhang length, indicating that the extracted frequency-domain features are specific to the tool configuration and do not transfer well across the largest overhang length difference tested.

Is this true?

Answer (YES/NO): NO